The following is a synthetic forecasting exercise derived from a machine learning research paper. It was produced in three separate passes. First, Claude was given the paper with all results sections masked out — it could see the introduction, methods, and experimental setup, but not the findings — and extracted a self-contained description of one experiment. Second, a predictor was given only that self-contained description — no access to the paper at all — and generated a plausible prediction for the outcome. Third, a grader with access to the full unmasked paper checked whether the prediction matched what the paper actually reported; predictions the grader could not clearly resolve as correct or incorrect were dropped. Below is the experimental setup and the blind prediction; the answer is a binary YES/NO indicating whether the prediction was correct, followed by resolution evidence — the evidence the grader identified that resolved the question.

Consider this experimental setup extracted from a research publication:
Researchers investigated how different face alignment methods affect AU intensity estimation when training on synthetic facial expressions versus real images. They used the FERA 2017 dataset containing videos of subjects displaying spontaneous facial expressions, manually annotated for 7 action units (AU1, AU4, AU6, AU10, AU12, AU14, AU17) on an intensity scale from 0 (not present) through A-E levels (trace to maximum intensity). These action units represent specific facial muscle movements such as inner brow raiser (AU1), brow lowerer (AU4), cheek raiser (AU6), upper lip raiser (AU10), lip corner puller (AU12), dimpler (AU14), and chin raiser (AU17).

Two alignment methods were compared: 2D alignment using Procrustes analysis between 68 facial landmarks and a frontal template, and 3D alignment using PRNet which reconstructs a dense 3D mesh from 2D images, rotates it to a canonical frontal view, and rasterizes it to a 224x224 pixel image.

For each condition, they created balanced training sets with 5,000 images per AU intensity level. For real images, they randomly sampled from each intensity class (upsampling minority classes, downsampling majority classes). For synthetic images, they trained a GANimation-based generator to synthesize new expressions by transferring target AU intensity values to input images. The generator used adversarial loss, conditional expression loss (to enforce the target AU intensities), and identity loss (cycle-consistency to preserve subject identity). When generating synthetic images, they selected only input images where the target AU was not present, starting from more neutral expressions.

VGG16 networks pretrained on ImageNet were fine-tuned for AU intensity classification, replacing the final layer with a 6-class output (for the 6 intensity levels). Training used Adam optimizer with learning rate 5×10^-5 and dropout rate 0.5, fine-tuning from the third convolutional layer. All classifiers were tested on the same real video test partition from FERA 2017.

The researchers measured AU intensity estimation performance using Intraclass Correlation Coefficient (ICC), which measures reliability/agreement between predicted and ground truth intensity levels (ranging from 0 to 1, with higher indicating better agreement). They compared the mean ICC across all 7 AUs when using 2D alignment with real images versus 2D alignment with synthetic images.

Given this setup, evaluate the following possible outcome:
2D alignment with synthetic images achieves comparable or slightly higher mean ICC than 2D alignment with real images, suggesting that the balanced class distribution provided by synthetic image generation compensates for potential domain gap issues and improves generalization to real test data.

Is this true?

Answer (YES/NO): NO